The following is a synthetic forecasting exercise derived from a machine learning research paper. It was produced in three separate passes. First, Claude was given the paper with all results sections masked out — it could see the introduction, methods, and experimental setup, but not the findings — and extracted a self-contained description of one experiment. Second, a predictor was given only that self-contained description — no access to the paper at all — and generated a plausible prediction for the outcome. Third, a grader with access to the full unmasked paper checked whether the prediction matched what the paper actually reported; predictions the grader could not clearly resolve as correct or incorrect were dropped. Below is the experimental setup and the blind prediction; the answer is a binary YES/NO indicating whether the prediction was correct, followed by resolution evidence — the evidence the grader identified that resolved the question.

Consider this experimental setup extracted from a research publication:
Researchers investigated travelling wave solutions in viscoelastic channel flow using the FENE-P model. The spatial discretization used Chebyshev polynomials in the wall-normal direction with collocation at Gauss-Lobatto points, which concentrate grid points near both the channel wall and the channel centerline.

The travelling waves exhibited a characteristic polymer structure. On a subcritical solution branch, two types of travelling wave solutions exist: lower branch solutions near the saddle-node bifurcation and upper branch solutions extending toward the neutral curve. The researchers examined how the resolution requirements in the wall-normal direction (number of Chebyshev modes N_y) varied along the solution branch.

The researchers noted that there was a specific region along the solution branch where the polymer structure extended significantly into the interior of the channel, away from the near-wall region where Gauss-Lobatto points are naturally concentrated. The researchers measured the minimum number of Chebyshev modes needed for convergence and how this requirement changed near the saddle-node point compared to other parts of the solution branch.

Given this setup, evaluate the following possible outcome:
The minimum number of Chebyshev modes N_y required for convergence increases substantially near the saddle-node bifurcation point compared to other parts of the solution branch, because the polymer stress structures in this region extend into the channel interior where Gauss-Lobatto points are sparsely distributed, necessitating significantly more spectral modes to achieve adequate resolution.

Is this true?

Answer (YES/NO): NO